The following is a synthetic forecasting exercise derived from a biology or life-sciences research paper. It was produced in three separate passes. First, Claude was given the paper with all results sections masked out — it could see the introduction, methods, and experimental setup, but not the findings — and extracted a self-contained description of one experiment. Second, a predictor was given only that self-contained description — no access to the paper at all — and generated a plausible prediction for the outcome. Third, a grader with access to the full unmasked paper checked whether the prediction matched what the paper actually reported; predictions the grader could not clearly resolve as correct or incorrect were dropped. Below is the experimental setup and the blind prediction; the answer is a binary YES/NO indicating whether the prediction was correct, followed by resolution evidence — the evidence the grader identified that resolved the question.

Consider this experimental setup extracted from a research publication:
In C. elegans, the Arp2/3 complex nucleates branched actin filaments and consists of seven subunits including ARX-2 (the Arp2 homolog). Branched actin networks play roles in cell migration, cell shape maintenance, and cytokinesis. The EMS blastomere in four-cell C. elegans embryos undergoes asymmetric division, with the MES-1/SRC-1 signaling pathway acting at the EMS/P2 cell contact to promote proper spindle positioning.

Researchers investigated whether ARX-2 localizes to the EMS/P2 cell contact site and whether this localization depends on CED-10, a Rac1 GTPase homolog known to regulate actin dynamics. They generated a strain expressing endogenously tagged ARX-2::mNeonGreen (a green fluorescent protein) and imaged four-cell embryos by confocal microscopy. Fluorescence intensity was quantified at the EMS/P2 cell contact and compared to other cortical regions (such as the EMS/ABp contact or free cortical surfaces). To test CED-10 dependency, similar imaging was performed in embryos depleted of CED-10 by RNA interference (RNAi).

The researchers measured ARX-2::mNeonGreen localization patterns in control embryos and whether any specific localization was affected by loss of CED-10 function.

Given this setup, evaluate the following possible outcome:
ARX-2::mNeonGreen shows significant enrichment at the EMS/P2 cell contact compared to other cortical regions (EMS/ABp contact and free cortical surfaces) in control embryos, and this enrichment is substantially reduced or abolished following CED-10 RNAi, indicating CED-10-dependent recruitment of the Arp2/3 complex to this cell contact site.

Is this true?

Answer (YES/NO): YES